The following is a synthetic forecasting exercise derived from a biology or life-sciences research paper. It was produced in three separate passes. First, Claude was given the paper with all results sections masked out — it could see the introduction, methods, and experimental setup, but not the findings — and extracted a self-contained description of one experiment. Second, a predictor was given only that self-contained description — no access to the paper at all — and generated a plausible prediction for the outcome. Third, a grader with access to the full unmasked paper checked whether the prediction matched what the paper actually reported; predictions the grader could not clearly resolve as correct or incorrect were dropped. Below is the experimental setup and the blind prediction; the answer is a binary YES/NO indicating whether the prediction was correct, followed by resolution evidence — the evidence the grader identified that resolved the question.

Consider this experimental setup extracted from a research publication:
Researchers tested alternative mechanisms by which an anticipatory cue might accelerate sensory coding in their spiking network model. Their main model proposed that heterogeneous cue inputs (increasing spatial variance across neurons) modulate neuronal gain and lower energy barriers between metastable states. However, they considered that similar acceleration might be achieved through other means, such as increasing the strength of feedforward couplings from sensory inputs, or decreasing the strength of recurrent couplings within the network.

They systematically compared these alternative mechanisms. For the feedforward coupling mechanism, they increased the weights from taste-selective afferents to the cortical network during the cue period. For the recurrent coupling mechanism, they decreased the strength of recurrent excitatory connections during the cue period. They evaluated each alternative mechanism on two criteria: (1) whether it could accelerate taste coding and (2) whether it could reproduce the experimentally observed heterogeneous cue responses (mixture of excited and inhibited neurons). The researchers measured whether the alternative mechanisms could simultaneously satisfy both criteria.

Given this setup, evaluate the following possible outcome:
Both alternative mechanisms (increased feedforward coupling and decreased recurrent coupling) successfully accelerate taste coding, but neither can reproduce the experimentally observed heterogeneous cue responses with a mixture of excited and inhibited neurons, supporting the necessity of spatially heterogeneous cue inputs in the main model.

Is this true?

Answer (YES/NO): NO